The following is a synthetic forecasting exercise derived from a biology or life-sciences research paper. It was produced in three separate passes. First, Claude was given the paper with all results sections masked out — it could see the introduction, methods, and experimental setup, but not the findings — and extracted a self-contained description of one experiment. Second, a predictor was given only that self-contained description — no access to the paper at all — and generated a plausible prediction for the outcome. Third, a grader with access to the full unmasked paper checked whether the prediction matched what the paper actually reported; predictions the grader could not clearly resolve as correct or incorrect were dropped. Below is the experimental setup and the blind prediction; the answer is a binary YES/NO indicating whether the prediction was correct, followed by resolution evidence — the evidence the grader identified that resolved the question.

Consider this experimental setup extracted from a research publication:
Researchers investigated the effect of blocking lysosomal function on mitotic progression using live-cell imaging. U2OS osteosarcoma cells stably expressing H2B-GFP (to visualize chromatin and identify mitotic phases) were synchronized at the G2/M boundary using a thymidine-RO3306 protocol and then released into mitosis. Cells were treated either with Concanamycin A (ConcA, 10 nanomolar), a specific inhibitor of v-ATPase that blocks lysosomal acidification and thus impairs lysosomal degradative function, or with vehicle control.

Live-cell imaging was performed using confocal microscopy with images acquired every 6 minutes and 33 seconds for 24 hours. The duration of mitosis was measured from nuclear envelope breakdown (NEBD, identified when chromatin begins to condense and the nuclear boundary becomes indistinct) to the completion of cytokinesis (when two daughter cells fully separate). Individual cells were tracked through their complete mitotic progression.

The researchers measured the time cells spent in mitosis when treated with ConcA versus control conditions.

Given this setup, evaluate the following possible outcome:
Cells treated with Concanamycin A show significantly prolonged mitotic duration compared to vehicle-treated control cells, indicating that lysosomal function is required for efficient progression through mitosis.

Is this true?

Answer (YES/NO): YES